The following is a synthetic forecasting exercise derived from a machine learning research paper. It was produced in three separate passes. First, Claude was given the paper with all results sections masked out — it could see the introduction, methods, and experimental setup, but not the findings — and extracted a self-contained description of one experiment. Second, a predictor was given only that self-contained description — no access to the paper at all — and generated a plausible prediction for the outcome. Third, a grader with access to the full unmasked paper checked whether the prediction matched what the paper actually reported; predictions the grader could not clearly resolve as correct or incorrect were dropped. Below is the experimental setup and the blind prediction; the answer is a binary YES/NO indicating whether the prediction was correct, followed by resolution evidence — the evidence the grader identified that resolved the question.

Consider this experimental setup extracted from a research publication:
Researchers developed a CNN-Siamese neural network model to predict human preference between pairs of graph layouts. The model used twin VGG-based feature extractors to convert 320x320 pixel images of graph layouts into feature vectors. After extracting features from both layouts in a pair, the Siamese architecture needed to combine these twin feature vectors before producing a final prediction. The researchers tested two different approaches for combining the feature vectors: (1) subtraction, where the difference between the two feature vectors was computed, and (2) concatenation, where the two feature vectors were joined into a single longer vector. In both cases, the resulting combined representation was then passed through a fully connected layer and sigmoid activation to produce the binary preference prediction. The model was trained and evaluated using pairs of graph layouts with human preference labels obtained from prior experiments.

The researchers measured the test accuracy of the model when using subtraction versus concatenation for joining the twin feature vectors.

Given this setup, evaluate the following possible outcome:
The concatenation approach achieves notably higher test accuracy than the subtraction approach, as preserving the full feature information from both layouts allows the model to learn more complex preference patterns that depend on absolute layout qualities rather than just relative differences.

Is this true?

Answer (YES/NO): NO